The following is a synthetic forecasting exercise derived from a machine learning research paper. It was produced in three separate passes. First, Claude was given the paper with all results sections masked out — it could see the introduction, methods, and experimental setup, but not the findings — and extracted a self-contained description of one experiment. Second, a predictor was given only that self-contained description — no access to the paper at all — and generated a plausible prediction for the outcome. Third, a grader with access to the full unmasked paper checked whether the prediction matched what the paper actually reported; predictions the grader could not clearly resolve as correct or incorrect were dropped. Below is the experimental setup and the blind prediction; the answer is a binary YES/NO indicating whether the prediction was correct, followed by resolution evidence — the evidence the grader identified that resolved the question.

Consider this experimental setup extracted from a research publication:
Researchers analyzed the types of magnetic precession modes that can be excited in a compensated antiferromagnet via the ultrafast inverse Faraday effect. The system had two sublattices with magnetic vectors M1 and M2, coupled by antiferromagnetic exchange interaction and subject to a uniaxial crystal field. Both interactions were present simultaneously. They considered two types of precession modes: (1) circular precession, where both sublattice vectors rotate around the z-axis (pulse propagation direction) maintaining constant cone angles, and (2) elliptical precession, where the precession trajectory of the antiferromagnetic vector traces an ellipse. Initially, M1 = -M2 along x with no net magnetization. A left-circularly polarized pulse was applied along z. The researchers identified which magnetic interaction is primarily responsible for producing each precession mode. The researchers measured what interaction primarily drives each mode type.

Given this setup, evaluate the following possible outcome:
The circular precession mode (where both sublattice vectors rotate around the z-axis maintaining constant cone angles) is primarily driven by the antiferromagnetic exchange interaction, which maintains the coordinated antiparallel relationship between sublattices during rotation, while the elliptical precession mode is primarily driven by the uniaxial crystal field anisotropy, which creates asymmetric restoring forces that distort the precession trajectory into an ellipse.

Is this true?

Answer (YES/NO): YES